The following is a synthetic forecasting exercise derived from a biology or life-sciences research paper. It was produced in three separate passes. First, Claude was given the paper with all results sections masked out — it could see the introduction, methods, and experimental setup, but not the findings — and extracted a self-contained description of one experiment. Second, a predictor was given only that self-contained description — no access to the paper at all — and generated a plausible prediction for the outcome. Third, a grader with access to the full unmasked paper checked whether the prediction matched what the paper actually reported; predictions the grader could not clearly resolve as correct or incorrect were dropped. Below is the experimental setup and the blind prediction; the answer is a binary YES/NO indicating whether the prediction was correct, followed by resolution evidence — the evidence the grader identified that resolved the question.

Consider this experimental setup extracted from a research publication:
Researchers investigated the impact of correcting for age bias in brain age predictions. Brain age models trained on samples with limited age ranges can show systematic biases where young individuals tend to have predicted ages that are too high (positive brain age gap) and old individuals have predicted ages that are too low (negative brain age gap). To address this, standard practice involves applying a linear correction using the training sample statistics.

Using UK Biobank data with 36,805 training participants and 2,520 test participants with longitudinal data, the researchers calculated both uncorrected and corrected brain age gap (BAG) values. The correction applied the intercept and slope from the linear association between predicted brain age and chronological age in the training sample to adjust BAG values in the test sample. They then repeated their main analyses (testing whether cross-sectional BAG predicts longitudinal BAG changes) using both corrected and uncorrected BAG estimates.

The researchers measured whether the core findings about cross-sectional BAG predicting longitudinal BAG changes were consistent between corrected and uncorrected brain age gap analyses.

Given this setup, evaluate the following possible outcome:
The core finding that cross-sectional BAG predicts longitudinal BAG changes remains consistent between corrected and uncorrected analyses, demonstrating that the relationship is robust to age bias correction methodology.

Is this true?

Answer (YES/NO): YES